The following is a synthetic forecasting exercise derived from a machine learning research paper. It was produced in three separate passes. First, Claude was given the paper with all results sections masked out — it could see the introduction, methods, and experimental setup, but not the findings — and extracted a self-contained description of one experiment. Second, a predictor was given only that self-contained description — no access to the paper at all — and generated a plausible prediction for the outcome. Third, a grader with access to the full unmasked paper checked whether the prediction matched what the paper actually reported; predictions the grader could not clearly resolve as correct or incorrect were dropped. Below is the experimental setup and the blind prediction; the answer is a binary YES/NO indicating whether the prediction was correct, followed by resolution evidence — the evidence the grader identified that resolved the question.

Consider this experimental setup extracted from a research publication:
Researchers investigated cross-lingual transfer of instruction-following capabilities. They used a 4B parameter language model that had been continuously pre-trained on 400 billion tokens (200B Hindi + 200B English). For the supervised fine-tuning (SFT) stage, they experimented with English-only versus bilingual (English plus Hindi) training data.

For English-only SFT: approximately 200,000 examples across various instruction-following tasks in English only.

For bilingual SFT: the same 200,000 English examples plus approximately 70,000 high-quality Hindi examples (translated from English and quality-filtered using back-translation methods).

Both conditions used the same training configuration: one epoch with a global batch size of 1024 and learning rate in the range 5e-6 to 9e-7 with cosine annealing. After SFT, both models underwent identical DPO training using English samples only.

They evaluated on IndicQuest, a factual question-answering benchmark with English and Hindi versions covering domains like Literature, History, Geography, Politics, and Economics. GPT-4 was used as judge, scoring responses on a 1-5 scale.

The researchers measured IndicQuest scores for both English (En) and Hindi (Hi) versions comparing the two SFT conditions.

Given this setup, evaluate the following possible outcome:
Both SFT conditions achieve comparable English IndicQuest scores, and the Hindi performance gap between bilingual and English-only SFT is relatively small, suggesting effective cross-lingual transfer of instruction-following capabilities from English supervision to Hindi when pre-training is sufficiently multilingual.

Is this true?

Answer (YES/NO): YES